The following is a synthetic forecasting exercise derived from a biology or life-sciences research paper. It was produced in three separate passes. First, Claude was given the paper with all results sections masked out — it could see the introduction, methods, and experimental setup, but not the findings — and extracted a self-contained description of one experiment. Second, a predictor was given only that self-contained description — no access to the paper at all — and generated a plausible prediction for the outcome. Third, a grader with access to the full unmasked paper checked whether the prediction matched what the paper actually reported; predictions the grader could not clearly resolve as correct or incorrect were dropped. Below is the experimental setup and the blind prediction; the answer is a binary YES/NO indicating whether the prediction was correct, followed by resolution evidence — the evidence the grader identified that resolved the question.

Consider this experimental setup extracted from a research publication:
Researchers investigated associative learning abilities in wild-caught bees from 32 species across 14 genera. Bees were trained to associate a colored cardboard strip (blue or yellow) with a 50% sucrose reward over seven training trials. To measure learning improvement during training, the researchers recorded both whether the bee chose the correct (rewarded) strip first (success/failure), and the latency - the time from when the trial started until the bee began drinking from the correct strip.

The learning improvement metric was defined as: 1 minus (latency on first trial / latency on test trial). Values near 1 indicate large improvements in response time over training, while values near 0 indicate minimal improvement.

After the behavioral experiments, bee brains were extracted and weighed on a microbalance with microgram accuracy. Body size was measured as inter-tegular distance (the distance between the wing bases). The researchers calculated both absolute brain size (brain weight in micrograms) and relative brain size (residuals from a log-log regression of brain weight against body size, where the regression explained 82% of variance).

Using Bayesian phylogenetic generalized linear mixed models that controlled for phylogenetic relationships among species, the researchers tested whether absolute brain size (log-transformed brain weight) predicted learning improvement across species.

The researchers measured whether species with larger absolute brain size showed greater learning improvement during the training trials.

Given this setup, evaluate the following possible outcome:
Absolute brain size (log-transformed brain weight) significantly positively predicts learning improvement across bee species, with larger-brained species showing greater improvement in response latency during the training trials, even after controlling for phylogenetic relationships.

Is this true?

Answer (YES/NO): NO